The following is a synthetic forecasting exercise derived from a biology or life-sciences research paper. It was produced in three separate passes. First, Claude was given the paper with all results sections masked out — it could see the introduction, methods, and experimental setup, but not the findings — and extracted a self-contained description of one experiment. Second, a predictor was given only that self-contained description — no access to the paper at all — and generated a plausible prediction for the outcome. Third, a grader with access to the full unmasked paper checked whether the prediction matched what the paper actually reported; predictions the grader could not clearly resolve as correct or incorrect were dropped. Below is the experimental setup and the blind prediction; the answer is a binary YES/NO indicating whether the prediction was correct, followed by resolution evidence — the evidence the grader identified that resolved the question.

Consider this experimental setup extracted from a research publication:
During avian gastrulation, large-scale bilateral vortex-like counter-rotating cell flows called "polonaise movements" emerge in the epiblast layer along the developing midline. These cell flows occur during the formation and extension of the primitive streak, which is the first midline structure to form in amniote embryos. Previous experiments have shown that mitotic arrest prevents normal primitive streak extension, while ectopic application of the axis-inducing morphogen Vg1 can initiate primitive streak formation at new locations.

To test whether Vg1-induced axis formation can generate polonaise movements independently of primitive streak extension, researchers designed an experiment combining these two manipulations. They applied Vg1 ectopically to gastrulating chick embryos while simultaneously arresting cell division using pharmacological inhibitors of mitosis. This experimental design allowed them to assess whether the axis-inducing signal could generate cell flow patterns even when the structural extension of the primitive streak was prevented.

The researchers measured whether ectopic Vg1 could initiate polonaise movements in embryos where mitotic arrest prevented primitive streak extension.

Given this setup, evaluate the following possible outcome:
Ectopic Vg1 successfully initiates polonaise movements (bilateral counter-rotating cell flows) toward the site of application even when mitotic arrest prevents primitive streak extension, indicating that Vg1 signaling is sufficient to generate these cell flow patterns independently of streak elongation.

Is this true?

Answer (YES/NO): YES